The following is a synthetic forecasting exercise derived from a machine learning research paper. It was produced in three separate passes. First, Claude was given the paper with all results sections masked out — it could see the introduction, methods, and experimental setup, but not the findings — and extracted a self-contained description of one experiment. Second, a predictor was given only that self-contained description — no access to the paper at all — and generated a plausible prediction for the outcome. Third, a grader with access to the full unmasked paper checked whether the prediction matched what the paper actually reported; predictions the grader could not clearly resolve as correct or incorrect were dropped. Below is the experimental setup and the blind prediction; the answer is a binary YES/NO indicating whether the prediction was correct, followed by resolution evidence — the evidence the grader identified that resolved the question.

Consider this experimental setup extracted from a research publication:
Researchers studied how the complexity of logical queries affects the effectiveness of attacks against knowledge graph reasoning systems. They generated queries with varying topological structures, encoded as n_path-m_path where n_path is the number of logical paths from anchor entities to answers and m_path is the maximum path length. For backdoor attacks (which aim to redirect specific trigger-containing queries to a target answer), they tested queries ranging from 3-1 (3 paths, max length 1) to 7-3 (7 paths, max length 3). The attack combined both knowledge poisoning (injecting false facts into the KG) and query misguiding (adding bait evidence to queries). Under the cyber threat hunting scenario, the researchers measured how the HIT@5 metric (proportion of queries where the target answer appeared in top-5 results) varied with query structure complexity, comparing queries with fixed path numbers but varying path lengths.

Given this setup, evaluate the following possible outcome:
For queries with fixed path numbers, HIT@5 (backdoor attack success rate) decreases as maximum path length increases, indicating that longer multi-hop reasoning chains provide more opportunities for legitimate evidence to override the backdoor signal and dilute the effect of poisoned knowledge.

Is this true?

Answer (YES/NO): NO